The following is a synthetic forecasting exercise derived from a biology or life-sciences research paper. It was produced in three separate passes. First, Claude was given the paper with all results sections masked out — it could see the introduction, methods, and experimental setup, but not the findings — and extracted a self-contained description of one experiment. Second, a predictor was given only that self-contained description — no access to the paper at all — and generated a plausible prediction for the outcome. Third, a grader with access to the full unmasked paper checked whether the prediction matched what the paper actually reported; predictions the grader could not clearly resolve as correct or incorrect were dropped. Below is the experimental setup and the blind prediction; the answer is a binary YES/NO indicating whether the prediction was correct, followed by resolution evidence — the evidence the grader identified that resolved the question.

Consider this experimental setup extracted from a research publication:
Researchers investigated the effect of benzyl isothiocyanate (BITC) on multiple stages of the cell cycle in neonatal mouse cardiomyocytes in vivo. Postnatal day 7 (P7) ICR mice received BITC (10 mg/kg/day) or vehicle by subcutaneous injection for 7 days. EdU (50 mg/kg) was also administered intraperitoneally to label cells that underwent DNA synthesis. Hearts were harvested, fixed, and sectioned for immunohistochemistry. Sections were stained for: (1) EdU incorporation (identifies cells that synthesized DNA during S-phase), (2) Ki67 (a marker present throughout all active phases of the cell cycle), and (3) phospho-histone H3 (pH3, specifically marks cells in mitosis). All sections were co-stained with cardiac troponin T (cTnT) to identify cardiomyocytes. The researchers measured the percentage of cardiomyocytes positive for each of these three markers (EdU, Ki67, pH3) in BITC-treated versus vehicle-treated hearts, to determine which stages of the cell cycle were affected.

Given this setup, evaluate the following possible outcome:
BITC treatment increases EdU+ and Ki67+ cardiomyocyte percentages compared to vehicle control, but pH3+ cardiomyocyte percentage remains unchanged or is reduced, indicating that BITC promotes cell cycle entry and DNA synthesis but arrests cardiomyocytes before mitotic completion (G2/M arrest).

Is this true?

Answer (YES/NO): NO